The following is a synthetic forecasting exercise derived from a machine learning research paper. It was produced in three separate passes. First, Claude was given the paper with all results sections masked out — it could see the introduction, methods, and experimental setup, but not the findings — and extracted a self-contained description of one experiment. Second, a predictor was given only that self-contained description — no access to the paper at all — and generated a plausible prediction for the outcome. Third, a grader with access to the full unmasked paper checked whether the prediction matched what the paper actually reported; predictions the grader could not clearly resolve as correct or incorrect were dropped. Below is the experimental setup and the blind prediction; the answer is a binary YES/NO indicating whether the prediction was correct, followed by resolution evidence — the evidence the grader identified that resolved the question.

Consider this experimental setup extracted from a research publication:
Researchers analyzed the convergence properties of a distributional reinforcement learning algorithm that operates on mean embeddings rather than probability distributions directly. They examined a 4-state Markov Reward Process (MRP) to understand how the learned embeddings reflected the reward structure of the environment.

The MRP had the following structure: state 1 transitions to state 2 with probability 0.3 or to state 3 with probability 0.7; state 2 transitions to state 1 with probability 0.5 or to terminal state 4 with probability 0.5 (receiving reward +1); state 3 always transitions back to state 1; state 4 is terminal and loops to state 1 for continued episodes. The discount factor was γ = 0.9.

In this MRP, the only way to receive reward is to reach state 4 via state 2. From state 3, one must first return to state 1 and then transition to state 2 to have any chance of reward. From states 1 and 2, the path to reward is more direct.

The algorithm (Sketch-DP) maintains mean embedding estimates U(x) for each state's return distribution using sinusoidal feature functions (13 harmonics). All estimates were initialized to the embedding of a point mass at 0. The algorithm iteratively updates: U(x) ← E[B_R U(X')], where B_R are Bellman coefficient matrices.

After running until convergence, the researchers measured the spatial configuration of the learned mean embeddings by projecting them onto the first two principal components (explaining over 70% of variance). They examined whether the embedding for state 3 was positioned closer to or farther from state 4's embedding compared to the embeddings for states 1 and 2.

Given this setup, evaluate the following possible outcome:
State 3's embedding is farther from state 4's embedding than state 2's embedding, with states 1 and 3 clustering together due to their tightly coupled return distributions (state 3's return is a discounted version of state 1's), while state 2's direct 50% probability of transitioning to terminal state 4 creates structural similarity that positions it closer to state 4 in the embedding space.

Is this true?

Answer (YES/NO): NO